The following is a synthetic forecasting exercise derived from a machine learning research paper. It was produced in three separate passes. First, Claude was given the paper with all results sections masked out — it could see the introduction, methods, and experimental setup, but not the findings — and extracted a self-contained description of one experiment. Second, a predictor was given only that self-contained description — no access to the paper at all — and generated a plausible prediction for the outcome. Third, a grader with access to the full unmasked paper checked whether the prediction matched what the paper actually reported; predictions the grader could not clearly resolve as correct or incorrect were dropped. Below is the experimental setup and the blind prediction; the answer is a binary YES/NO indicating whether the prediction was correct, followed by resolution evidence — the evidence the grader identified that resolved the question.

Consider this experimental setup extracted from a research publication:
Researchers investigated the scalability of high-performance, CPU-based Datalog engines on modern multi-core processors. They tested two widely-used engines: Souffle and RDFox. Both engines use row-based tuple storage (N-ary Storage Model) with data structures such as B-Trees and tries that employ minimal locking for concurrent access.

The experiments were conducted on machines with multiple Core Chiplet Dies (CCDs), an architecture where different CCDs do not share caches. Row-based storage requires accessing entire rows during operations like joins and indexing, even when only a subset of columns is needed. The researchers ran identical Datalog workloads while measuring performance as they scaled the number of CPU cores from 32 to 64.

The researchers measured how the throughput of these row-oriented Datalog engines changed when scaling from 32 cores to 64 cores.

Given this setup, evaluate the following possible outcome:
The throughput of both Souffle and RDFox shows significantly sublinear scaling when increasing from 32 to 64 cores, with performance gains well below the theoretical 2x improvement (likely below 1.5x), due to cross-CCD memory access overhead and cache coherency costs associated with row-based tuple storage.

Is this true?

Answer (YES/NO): NO